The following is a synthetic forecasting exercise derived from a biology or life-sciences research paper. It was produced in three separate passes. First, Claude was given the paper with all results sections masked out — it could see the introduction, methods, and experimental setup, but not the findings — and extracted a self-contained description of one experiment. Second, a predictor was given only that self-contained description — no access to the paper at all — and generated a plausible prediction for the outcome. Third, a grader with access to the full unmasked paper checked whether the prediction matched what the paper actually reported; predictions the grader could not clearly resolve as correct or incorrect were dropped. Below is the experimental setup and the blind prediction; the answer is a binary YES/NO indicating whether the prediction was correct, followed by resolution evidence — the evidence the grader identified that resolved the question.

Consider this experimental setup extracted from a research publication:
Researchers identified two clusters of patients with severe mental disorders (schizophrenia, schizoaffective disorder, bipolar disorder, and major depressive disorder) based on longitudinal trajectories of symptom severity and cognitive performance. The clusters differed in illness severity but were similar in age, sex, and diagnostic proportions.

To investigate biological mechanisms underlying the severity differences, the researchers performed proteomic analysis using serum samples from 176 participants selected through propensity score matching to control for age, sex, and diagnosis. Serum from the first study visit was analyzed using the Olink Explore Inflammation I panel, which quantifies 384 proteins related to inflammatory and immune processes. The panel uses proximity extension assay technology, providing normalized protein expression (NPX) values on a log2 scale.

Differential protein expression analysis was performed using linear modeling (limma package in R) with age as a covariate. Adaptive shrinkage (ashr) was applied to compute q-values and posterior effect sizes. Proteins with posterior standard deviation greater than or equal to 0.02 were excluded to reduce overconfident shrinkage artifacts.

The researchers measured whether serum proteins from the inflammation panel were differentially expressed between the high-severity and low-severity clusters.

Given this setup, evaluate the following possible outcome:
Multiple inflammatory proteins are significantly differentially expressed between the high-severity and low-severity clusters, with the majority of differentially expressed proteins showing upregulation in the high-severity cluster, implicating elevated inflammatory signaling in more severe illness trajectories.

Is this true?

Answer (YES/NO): YES